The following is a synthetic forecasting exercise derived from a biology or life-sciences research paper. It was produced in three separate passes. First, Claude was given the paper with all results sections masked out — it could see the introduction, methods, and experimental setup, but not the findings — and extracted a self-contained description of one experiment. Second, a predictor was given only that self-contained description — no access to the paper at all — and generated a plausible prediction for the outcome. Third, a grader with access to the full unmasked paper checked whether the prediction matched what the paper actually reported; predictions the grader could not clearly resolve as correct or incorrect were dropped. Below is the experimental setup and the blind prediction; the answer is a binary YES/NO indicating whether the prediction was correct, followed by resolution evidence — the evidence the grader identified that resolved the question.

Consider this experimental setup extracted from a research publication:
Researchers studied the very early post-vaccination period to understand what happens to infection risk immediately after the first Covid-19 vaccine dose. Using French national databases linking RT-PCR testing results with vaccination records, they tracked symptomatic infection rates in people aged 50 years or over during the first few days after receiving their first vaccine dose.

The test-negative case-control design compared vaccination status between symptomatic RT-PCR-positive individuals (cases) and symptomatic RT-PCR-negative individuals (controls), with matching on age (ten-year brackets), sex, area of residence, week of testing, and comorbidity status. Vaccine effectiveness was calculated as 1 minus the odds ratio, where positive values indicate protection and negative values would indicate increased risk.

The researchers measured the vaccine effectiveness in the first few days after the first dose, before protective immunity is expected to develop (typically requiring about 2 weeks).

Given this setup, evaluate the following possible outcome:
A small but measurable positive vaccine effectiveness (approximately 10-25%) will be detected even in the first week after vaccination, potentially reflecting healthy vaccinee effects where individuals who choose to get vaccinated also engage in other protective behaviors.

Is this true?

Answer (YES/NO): NO